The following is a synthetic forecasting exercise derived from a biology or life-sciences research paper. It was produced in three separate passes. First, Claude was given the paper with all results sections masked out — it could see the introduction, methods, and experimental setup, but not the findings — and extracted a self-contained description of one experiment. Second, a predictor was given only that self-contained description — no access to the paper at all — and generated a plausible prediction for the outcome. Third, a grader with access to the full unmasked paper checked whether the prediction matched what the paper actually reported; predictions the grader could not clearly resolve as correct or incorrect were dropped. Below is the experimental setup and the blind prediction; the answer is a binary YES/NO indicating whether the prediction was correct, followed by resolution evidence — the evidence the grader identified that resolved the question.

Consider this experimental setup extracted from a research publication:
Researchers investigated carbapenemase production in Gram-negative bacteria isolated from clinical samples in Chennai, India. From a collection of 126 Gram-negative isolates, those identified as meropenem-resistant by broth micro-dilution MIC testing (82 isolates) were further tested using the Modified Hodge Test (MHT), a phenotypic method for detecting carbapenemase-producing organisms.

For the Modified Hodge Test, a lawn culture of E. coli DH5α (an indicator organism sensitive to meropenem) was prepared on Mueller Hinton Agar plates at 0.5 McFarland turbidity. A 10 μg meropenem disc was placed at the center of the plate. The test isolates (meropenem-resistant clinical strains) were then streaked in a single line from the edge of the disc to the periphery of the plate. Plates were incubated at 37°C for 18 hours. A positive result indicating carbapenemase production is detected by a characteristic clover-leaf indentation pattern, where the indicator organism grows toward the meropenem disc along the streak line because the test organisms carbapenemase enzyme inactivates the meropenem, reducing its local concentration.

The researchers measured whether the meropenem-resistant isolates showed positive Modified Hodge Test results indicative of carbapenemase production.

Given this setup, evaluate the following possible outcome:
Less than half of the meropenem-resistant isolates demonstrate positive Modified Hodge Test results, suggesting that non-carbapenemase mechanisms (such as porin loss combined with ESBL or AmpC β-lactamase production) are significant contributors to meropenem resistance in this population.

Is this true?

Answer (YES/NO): NO